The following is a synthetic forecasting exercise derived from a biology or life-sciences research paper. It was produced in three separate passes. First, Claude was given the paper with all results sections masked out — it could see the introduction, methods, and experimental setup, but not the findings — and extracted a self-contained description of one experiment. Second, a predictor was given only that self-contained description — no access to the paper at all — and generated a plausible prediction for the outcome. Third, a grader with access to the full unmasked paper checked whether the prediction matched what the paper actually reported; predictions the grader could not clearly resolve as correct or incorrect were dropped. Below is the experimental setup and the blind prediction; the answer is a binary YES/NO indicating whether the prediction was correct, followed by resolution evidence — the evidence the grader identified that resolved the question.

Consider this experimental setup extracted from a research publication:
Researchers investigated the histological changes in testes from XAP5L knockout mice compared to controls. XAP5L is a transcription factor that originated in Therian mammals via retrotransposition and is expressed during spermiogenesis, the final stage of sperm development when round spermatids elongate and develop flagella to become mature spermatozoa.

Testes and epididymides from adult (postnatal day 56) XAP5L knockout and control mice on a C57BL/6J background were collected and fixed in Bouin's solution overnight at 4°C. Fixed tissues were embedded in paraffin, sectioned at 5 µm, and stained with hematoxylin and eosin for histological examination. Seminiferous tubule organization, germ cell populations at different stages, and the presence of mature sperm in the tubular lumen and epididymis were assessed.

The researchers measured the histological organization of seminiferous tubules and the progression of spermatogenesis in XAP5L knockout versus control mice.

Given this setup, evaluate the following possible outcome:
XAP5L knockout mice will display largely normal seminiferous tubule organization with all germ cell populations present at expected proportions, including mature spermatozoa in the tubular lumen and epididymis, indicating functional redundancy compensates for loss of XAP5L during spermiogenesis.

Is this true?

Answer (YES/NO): NO